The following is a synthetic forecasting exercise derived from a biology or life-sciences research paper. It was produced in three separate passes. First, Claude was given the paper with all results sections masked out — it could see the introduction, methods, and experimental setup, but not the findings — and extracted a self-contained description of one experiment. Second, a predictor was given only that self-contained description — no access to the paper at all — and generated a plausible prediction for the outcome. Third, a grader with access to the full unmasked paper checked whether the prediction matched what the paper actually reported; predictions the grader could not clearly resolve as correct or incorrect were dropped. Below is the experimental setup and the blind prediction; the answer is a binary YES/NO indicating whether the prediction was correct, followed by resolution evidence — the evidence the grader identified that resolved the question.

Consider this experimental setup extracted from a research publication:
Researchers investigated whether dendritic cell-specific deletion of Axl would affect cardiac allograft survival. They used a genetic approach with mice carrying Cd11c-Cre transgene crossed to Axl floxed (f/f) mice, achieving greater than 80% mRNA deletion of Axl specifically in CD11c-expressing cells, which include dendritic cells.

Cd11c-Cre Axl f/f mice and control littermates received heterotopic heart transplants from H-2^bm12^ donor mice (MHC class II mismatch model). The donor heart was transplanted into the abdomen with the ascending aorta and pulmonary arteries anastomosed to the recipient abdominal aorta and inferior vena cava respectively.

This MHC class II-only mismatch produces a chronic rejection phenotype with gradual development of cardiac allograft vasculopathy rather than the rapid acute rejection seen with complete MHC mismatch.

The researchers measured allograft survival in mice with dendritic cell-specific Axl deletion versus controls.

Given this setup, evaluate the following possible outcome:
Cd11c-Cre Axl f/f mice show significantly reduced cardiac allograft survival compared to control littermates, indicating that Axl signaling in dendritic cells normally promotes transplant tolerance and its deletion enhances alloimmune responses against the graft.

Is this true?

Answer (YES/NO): NO